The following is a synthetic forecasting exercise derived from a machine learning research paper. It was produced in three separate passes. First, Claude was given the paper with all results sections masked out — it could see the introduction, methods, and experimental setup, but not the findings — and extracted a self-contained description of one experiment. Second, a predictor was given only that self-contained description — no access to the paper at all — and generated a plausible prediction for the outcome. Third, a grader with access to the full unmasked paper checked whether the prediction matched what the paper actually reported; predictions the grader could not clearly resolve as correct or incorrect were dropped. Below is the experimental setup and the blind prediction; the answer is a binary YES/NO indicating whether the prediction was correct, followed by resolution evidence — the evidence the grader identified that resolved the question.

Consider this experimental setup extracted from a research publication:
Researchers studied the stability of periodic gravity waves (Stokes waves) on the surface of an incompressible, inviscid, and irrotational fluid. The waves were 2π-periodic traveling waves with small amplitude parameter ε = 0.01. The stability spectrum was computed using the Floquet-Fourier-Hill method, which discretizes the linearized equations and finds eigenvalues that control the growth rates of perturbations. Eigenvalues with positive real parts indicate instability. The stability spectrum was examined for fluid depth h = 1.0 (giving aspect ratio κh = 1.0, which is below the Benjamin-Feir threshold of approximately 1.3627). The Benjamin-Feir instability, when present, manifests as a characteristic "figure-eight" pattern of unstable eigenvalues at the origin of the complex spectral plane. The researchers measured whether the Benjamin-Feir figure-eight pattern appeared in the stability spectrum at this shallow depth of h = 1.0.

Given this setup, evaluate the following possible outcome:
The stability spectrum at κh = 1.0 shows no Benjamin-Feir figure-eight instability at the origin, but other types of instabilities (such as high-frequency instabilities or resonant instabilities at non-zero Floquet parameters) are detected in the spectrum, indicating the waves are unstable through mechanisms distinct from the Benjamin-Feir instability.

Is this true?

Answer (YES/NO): YES